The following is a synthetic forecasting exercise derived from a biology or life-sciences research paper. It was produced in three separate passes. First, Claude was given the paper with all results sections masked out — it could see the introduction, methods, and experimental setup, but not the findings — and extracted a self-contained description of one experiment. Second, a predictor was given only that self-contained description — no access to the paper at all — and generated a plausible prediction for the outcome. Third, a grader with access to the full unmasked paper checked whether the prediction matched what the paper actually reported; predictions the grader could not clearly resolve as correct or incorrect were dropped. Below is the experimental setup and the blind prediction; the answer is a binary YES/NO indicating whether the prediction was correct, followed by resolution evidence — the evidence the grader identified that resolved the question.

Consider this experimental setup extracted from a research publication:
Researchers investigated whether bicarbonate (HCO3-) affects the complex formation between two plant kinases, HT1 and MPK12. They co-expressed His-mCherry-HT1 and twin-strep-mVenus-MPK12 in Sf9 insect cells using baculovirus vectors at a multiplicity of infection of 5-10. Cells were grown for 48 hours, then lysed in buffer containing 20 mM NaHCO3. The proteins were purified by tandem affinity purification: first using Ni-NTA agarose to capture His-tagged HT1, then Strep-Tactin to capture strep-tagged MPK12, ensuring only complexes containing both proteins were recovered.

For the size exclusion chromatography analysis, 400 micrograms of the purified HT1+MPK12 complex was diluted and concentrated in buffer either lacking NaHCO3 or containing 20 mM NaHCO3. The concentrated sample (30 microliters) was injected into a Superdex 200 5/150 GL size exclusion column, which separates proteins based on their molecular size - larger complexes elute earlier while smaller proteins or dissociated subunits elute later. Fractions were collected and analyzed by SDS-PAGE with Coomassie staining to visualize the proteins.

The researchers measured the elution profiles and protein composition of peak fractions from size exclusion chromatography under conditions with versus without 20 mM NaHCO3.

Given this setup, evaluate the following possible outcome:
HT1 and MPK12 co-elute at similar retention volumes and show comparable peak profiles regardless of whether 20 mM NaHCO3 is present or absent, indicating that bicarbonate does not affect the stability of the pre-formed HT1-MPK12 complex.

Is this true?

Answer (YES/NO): NO